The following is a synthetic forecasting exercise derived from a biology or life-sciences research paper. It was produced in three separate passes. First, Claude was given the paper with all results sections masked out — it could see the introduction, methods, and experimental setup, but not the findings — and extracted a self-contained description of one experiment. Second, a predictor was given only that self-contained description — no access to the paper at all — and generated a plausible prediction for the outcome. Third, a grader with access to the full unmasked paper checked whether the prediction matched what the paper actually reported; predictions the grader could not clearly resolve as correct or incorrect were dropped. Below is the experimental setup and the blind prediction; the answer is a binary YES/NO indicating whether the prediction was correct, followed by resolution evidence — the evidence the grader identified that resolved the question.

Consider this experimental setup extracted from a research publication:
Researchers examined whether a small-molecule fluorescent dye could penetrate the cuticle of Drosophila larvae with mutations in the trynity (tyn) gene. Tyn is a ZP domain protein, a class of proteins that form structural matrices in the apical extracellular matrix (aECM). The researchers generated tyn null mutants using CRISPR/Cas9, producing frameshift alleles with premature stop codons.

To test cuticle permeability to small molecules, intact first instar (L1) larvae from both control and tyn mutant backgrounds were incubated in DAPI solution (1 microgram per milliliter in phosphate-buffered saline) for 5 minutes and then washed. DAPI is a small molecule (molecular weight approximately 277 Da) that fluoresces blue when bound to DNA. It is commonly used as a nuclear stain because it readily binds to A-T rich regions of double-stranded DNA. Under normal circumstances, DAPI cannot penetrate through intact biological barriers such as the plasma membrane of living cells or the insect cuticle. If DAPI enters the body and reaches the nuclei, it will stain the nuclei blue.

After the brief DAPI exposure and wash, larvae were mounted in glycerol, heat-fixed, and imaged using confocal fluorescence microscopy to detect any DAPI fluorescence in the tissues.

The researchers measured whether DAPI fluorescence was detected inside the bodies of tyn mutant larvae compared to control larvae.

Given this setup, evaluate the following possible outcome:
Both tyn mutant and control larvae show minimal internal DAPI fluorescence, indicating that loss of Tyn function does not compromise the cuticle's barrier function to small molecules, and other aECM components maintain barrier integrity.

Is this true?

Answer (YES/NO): NO